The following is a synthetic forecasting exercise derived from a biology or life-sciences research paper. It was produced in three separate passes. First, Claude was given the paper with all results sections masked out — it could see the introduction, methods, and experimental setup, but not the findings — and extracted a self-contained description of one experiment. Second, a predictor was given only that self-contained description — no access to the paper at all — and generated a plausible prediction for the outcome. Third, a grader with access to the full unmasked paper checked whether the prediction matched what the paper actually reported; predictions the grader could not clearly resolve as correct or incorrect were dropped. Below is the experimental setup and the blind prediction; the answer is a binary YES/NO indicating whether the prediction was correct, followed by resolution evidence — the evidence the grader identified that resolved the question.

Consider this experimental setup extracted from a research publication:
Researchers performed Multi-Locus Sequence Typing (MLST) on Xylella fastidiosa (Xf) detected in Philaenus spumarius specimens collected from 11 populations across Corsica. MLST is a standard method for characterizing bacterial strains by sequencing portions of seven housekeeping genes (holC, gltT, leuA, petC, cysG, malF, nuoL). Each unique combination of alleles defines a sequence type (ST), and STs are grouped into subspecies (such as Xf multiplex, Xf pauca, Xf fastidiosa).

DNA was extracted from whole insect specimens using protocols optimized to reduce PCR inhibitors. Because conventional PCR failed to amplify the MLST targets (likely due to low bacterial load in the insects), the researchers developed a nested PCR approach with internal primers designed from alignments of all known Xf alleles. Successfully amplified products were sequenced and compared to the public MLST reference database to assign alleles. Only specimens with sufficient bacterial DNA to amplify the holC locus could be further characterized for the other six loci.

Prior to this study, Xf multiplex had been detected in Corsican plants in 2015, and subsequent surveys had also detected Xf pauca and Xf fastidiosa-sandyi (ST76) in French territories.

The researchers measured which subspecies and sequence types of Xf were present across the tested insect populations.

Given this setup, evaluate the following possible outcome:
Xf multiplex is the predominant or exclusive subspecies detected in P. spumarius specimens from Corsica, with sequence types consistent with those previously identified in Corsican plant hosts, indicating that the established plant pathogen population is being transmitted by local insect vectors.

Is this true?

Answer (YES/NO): NO